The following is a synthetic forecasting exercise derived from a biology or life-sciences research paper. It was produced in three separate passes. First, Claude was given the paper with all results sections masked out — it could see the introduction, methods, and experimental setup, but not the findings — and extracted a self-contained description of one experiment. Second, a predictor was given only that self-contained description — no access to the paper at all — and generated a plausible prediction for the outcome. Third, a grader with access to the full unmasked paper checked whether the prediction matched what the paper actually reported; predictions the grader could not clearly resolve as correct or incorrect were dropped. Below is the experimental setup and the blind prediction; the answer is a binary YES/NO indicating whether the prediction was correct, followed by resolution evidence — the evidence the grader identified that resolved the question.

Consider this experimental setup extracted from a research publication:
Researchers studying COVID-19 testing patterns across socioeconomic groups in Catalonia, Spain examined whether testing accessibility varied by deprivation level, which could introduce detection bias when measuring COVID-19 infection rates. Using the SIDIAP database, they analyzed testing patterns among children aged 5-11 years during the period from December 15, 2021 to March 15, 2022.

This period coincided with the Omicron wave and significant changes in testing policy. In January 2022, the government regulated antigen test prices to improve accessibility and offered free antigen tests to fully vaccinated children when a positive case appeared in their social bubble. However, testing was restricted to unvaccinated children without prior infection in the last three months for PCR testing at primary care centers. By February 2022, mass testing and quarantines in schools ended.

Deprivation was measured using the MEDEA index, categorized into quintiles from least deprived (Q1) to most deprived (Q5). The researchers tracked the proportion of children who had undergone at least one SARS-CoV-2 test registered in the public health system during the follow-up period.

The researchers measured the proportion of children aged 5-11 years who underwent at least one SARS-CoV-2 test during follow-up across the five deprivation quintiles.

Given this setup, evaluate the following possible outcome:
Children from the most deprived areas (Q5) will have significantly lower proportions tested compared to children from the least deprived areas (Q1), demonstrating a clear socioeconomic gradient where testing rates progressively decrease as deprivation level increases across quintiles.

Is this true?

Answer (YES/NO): YES